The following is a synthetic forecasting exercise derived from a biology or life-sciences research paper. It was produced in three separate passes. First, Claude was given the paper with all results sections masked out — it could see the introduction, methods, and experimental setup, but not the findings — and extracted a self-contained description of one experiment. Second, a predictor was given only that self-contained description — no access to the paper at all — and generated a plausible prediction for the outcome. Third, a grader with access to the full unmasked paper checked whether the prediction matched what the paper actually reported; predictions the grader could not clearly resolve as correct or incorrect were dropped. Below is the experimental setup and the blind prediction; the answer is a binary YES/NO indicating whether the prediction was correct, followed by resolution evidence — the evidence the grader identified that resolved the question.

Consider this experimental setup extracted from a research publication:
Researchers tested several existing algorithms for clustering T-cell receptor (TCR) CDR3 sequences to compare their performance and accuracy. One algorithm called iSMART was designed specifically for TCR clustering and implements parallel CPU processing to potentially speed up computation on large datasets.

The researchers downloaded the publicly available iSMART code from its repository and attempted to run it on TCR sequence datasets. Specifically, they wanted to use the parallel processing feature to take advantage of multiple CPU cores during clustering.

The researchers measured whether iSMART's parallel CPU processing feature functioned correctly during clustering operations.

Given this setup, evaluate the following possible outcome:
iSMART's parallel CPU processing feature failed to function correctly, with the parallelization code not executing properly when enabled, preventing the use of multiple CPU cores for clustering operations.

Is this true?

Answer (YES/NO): YES